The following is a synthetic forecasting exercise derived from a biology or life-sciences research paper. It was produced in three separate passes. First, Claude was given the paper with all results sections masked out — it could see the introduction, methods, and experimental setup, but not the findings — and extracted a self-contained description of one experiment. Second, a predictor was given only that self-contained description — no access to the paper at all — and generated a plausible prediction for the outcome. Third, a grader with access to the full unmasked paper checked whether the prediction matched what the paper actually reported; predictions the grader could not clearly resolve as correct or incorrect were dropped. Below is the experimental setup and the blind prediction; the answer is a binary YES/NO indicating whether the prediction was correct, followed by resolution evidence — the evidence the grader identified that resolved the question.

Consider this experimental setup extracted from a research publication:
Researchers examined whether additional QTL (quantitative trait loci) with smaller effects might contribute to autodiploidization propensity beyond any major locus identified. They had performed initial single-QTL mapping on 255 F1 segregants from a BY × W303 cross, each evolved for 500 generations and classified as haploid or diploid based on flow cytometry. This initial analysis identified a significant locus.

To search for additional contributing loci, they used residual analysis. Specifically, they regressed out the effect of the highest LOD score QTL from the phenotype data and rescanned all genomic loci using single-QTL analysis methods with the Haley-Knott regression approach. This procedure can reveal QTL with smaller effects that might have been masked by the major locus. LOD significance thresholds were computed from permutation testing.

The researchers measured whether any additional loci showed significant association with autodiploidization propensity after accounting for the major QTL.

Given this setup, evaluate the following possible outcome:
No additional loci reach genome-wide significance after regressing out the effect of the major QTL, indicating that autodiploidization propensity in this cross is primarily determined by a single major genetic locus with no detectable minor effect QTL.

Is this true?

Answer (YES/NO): YES